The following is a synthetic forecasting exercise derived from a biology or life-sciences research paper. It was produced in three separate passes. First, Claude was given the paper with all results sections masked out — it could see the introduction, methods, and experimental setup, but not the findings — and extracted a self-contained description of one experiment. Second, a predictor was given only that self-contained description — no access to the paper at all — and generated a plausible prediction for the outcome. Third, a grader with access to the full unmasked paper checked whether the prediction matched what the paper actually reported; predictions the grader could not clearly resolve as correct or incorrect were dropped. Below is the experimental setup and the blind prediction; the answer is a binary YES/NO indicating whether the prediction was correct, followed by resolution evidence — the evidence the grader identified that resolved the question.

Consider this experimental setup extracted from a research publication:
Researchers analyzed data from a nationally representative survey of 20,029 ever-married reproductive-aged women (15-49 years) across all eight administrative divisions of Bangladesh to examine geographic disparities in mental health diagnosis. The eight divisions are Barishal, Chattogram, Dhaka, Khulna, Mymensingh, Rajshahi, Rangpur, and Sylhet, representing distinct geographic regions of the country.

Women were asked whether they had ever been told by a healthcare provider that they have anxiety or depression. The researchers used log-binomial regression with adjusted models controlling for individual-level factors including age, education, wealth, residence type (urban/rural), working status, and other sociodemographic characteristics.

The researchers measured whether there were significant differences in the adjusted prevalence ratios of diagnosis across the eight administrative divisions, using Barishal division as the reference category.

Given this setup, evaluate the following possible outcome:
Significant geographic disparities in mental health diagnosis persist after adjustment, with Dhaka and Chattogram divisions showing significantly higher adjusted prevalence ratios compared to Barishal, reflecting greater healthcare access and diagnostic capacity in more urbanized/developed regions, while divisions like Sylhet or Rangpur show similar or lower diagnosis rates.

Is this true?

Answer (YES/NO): NO